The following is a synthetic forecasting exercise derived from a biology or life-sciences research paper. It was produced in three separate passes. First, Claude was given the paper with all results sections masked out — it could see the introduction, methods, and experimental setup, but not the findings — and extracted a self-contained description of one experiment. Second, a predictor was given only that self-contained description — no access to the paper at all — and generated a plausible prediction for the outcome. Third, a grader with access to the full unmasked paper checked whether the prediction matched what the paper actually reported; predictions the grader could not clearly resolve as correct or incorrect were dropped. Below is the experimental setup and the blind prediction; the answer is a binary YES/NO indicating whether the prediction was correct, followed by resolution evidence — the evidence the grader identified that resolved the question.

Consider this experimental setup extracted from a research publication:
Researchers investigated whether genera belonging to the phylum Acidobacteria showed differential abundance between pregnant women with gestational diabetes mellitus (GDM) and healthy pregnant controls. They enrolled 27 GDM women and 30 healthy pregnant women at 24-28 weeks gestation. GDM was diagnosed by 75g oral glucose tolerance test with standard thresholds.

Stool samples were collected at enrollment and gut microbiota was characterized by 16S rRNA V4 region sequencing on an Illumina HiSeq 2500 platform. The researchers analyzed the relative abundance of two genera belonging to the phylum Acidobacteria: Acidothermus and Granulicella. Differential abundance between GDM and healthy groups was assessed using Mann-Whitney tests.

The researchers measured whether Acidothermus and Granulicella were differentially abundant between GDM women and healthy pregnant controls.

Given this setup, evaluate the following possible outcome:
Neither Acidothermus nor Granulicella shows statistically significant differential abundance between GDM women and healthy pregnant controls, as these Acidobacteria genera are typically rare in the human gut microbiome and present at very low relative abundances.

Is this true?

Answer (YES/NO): NO